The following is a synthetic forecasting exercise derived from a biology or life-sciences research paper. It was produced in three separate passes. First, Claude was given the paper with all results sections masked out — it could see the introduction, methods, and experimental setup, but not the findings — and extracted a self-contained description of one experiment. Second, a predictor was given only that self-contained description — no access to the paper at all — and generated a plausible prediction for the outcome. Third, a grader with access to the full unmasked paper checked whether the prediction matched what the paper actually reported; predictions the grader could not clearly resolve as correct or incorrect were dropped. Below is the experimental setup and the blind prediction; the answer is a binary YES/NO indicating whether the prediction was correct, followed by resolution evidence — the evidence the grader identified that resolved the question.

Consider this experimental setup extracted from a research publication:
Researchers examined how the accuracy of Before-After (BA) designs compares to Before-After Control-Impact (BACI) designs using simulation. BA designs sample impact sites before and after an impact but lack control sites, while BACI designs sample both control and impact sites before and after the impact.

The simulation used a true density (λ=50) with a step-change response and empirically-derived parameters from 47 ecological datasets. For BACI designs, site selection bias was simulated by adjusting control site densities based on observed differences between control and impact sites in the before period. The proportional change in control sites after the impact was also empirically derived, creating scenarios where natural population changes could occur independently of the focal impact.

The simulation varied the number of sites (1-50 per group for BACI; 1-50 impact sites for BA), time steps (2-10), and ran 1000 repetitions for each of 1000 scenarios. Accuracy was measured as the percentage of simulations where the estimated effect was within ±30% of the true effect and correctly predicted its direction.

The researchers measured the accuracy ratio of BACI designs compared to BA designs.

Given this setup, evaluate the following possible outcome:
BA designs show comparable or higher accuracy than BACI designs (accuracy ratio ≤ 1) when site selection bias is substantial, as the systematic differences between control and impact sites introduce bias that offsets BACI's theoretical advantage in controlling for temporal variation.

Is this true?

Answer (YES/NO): NO